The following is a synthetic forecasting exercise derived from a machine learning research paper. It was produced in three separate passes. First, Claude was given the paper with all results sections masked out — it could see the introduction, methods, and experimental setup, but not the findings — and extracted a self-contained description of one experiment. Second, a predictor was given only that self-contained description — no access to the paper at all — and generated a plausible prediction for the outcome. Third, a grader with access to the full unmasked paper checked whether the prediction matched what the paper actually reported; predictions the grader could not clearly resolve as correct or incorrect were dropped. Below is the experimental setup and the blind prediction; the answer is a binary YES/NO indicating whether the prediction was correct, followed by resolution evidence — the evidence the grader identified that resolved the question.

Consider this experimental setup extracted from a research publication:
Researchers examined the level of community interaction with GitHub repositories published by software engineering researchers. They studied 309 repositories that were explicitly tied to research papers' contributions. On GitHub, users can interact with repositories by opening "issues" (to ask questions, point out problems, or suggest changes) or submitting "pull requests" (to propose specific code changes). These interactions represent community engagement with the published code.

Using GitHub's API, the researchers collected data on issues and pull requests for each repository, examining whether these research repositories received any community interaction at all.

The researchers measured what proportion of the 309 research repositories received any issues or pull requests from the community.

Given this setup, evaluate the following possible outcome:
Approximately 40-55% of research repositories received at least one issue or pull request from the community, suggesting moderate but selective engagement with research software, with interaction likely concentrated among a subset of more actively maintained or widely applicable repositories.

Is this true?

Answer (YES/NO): NO